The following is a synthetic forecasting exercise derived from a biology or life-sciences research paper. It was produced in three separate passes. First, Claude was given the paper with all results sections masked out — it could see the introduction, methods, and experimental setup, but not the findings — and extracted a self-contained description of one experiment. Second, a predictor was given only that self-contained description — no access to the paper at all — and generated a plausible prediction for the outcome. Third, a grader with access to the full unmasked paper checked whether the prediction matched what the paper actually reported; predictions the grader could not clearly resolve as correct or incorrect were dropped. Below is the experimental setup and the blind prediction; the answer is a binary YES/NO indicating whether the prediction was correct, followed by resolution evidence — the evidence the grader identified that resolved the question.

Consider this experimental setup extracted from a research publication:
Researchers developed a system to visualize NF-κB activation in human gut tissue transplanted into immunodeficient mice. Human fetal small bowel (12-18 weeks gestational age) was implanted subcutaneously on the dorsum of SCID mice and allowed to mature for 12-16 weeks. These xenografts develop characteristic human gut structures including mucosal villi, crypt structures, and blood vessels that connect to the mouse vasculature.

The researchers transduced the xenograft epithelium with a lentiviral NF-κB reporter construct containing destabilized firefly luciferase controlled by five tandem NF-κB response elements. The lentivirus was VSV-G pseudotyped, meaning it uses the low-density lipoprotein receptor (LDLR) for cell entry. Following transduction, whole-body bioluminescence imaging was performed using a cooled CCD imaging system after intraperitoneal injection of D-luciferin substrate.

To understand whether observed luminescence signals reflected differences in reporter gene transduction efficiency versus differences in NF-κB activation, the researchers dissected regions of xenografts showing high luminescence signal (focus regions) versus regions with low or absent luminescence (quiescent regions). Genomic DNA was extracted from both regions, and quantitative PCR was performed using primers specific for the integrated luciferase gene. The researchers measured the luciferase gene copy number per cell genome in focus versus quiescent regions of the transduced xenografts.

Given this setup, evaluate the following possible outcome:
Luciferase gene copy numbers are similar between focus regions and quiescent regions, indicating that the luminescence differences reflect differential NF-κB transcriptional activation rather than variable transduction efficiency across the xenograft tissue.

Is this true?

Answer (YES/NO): YES